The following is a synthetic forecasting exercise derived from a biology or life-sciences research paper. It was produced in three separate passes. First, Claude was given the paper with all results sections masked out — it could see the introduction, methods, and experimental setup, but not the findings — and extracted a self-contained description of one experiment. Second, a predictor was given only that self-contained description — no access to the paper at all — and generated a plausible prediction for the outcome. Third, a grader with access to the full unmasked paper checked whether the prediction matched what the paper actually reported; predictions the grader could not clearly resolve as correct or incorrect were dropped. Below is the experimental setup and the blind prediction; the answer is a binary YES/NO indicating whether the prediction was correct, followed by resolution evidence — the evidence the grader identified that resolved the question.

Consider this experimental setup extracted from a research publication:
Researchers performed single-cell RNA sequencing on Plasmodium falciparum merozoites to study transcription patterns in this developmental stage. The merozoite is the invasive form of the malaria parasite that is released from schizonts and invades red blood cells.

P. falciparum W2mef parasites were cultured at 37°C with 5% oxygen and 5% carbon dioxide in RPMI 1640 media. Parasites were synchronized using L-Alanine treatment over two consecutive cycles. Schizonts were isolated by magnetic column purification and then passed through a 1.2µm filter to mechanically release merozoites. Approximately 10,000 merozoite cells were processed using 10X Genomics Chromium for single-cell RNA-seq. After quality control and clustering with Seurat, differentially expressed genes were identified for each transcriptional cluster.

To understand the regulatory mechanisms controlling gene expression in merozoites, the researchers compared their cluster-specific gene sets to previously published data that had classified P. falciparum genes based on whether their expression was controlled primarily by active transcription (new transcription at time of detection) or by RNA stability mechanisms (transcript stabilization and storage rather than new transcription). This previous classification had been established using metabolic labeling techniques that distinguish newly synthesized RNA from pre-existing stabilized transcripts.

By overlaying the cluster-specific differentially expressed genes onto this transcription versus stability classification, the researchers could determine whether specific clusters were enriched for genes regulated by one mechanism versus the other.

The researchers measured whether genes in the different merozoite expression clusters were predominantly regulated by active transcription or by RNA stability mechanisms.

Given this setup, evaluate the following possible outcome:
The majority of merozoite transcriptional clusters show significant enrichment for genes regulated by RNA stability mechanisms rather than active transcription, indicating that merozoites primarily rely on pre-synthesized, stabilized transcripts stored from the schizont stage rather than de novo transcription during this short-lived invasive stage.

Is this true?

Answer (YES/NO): NO